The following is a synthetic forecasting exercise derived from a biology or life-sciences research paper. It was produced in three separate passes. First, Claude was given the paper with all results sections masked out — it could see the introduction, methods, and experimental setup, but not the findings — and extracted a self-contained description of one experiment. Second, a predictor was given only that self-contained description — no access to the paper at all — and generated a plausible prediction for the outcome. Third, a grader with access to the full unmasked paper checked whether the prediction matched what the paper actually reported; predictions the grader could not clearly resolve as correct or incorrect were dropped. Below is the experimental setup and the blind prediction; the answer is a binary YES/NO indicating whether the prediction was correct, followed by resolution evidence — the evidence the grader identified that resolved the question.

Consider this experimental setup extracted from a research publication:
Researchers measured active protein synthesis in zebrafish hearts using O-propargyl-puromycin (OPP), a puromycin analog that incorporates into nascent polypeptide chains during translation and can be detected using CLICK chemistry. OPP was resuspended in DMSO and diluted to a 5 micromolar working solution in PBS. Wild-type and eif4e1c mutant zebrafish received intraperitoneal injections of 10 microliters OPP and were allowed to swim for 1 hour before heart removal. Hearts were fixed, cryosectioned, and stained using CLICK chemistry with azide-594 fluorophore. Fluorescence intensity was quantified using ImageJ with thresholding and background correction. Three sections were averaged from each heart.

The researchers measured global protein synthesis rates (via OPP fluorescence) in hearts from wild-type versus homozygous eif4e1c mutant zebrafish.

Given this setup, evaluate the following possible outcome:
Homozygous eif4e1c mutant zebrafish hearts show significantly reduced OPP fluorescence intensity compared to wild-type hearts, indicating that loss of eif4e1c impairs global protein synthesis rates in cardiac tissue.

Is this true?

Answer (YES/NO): NO